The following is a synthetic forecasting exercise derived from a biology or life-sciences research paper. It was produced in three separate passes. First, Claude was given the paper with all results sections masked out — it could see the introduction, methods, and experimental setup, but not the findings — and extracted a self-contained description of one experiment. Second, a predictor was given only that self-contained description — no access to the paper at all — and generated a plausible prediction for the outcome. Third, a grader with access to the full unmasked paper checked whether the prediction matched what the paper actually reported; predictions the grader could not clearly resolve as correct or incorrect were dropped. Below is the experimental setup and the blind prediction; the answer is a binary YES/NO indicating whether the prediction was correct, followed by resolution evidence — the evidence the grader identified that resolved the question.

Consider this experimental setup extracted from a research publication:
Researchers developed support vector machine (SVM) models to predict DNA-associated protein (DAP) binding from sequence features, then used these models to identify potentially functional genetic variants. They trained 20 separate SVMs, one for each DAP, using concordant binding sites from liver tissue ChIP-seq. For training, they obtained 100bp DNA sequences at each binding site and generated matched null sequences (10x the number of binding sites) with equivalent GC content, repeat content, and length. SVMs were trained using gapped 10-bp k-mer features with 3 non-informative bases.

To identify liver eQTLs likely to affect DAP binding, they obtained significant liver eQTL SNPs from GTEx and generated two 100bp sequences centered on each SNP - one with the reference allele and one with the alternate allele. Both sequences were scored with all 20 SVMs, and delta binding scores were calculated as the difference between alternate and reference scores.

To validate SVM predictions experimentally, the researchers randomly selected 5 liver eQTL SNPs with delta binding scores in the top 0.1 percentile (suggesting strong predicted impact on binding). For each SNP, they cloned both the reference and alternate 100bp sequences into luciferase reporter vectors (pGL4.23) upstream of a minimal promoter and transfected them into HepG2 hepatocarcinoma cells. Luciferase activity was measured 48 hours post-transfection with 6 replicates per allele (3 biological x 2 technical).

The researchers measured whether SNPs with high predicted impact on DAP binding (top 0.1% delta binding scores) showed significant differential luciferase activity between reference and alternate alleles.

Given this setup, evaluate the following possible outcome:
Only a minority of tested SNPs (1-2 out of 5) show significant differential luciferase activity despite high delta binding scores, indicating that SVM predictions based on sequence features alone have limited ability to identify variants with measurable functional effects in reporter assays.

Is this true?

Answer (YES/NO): NO